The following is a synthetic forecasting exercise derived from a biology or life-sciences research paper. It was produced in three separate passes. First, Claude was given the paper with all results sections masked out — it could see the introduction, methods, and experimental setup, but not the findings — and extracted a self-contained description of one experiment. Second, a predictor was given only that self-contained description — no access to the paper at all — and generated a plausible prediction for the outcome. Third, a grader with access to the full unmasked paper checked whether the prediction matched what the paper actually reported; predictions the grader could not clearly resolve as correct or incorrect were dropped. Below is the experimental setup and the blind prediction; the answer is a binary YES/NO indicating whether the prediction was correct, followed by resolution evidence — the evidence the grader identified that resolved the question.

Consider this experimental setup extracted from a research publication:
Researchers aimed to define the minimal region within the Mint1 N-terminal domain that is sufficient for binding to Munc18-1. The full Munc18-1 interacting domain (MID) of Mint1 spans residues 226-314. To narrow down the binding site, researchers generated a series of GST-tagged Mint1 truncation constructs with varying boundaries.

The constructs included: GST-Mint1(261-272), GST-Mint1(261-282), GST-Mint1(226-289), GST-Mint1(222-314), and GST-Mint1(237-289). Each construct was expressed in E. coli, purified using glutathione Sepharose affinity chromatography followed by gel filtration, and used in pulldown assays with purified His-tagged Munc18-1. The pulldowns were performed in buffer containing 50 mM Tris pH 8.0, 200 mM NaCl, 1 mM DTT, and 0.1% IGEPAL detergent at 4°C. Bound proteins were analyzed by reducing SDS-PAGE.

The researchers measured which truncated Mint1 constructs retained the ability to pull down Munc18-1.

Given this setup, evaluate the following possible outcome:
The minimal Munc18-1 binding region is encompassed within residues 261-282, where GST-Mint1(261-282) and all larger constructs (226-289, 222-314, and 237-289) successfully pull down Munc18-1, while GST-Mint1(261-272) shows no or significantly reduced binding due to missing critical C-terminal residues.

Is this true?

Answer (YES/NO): YES